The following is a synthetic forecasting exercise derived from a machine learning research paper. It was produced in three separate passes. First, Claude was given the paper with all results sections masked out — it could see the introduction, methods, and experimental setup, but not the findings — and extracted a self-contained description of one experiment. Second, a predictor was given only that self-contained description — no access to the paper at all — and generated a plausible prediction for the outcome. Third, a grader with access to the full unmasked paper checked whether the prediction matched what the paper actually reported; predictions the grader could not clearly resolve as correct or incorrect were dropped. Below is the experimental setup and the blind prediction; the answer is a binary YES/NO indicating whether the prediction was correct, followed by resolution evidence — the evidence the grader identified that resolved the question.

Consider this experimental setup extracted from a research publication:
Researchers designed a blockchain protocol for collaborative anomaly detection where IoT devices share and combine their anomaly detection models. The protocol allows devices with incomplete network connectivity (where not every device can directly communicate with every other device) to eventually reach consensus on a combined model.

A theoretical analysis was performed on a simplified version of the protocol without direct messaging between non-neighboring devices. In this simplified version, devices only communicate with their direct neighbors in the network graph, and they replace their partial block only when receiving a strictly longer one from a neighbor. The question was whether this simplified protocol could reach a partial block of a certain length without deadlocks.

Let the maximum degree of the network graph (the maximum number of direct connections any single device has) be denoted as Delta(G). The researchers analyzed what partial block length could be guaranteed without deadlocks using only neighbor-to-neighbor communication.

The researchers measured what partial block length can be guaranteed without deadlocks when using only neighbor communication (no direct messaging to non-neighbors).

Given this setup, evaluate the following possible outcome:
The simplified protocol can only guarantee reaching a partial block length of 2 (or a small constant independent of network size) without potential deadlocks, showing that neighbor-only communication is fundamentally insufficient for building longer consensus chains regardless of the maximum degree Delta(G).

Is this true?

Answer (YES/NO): NO